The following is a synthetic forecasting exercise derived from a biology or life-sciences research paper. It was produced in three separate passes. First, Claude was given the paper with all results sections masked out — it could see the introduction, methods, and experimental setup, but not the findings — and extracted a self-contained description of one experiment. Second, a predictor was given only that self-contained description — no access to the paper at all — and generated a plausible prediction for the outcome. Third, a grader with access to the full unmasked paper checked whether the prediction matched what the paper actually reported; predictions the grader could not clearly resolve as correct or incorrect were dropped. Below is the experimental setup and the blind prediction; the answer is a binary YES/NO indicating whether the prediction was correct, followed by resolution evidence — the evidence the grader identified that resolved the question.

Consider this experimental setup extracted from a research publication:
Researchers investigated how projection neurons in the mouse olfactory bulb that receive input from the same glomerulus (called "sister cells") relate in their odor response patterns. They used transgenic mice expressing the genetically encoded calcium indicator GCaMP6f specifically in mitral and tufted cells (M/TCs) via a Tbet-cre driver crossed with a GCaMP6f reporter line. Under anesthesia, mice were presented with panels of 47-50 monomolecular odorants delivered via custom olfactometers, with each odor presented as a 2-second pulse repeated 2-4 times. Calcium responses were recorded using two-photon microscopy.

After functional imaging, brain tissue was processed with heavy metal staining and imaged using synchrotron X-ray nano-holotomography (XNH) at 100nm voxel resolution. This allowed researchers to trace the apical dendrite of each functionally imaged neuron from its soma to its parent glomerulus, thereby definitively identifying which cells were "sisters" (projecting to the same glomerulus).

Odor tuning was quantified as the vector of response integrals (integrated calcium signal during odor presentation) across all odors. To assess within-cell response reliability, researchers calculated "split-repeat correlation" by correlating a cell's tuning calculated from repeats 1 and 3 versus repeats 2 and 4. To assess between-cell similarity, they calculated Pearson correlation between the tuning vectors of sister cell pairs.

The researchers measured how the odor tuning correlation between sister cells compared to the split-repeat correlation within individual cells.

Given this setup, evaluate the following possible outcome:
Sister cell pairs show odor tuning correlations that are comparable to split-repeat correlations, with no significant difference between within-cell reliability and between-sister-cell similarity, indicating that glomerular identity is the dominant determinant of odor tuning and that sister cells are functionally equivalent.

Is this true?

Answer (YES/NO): NO